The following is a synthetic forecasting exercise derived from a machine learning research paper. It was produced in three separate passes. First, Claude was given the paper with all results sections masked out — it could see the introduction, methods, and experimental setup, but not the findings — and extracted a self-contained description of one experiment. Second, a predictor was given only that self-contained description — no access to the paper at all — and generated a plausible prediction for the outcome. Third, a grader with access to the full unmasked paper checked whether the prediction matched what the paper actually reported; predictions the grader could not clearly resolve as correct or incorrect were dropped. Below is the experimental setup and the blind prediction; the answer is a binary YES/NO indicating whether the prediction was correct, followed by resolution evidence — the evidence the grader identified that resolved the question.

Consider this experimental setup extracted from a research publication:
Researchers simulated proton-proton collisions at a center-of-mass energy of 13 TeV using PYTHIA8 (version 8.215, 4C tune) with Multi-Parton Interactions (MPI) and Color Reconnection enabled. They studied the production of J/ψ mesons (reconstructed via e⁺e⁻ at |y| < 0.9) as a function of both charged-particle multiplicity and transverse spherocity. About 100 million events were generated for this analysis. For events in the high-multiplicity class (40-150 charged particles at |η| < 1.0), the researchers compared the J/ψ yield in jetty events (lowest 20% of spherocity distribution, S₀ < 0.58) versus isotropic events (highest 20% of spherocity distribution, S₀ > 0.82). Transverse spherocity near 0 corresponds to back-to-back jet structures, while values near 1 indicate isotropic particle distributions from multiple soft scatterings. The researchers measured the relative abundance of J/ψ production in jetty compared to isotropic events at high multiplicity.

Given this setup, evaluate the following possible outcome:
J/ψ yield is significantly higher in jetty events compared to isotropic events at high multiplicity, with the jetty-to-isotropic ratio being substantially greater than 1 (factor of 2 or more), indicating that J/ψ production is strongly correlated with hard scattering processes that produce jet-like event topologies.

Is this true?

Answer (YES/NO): NO